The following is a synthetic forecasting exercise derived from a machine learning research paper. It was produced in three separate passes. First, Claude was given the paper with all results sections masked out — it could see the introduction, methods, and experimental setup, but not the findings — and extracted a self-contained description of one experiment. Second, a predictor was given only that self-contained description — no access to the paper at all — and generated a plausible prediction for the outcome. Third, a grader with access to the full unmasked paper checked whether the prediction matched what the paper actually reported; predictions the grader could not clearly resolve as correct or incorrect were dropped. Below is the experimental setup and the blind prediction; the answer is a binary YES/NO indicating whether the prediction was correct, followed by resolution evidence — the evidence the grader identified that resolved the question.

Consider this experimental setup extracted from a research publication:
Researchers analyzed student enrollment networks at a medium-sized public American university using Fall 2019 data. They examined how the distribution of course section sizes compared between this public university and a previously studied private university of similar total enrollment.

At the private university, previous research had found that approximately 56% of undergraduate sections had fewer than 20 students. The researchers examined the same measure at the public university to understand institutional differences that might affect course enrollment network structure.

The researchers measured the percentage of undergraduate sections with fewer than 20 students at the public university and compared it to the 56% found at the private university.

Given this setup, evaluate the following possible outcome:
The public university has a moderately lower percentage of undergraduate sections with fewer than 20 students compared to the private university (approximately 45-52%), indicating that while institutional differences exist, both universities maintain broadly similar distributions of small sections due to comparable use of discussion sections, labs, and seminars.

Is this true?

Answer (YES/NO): NO